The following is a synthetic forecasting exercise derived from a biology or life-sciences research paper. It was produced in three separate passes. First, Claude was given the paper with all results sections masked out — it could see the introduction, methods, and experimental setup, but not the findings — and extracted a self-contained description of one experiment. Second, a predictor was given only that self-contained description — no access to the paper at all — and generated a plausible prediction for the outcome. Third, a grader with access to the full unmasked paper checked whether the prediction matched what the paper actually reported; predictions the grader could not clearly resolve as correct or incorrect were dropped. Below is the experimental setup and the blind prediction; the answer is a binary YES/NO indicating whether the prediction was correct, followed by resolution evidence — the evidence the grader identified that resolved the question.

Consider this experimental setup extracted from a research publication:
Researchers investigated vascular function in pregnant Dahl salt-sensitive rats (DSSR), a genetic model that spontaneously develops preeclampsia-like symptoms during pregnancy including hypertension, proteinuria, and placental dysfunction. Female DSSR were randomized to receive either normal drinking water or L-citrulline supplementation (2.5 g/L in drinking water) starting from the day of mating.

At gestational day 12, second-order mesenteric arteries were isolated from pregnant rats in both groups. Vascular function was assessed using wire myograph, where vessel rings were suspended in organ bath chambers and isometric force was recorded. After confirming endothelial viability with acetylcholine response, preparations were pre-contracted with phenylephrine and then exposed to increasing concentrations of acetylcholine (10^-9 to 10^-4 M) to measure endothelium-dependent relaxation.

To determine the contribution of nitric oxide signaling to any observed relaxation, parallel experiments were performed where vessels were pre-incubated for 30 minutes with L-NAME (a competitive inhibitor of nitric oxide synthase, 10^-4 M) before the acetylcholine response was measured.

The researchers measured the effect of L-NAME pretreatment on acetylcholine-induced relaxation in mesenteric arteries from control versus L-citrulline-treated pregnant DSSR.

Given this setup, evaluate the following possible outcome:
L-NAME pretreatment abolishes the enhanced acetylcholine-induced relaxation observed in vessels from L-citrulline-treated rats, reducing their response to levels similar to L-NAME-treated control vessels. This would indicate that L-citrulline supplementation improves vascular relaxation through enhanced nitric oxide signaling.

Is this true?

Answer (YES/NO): NO